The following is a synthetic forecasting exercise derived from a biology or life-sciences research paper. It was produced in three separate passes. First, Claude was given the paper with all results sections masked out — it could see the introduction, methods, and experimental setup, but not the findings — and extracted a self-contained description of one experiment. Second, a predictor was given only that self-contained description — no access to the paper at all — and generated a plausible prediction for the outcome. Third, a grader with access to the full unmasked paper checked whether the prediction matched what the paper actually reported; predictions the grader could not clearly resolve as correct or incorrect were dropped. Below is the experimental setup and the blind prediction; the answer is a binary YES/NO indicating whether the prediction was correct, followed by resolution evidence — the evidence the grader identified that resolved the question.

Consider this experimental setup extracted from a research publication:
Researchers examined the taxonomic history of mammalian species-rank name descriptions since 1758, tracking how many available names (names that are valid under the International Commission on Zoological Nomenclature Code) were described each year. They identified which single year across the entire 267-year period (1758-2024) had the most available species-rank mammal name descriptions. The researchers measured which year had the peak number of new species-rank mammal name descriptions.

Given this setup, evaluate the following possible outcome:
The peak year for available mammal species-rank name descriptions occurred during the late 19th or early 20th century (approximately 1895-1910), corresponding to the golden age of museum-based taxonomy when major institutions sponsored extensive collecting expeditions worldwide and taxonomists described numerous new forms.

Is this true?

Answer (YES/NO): NO